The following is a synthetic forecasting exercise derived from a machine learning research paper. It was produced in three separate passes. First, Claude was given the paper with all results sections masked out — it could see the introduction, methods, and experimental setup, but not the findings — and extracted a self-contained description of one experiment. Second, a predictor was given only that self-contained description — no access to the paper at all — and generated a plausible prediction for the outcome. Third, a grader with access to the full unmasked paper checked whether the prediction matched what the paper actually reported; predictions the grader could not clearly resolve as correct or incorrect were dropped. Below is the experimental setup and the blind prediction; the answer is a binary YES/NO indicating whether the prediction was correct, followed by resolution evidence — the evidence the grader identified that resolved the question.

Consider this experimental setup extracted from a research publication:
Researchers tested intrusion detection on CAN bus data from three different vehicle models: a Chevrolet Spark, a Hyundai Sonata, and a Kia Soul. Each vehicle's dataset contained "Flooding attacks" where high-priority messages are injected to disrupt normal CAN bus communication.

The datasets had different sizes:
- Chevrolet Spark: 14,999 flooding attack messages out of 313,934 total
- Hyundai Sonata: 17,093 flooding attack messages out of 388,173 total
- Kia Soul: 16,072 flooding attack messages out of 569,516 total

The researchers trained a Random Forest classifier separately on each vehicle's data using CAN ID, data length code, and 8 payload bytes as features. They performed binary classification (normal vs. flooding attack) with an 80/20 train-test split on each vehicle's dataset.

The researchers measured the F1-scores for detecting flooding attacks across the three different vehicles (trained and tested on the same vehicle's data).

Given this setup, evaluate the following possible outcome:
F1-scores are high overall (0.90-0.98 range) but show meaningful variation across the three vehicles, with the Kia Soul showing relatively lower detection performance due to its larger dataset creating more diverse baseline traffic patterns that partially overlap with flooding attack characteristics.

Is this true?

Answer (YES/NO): NO